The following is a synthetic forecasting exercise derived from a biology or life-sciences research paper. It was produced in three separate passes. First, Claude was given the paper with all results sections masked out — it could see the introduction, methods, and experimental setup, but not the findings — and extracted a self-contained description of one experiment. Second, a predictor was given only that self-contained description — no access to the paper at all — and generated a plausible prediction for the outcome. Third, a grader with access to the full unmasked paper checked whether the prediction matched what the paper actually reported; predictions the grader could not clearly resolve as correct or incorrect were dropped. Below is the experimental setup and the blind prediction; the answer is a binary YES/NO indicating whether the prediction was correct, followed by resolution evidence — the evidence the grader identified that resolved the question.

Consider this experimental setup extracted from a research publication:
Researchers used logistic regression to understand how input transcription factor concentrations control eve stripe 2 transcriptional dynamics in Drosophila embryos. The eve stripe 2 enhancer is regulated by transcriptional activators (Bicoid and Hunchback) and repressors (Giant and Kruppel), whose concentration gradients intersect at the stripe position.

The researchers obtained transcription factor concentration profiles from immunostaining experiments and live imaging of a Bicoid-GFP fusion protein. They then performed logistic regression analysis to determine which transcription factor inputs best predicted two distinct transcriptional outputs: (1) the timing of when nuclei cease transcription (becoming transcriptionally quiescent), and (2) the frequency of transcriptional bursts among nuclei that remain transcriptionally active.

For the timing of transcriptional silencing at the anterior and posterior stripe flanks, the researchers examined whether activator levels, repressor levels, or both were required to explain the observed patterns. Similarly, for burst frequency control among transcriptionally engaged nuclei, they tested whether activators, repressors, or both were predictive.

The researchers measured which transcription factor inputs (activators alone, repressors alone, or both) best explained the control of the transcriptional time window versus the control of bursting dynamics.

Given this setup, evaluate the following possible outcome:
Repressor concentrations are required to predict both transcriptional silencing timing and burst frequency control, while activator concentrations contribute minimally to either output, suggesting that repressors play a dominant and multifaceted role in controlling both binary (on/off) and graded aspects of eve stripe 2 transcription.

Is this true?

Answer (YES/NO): NO